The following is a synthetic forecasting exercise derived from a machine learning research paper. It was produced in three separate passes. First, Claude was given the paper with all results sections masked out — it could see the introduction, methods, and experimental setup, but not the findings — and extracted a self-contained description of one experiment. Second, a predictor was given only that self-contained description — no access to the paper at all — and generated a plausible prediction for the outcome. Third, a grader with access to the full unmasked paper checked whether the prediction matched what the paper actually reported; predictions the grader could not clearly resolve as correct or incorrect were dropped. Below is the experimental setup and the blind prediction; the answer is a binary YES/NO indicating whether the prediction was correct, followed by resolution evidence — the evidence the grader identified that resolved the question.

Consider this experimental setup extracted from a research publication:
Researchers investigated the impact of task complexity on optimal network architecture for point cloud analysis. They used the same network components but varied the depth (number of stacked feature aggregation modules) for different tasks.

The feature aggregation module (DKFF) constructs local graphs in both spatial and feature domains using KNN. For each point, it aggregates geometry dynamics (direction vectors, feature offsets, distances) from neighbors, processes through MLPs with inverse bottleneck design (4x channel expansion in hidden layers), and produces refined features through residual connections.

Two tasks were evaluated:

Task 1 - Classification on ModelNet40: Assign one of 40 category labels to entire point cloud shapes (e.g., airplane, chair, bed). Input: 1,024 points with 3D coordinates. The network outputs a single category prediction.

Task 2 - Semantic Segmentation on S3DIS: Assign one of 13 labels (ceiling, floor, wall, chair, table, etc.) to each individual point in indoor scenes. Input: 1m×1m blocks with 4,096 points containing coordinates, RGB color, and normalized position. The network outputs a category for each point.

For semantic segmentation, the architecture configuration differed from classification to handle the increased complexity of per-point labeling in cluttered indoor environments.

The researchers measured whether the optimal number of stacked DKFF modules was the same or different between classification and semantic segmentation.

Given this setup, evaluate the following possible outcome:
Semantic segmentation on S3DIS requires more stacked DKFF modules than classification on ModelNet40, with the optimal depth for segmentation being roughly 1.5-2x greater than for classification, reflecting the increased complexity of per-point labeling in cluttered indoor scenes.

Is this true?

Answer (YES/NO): YES